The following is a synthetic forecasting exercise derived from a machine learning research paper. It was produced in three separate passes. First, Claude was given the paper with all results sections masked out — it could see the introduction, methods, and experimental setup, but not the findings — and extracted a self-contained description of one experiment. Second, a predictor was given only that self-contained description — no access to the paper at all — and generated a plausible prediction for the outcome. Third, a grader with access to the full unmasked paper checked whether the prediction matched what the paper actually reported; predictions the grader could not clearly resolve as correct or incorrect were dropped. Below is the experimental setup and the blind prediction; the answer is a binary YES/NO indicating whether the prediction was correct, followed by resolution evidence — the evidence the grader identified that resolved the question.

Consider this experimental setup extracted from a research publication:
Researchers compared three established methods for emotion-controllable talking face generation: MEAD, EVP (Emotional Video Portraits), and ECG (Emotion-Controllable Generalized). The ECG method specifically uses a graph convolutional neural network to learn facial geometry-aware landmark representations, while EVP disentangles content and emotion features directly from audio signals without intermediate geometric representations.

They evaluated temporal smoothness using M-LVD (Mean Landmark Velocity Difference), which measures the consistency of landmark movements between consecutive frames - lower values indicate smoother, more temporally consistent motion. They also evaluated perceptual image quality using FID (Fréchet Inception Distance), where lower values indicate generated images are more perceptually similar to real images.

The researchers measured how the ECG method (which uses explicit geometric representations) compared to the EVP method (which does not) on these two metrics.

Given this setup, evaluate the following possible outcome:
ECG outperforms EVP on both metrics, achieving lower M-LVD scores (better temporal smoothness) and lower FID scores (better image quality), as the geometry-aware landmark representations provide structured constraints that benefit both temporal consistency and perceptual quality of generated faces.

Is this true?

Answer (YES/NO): NO